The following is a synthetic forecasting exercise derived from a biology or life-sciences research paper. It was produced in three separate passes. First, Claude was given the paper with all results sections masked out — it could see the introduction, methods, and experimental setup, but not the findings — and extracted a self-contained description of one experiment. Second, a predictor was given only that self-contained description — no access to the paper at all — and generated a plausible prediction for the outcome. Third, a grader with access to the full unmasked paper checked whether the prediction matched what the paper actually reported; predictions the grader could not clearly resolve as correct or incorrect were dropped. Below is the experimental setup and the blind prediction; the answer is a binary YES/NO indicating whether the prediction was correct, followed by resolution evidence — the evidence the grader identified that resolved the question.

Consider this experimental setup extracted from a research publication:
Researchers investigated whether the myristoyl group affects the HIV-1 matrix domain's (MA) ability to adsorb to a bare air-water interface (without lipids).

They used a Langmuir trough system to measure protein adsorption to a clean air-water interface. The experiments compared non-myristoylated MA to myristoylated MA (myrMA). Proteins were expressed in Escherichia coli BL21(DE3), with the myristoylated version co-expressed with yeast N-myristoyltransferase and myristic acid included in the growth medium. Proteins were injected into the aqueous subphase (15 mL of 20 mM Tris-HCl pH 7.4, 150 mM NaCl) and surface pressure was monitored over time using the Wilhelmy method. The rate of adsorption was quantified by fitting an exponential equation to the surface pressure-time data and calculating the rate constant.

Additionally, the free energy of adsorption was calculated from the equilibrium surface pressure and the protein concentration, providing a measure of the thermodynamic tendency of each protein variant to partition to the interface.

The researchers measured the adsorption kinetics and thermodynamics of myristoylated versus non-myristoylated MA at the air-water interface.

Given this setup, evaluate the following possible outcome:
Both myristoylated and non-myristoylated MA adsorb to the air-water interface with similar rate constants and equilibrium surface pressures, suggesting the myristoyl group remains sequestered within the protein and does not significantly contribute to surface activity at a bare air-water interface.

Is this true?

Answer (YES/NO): NO